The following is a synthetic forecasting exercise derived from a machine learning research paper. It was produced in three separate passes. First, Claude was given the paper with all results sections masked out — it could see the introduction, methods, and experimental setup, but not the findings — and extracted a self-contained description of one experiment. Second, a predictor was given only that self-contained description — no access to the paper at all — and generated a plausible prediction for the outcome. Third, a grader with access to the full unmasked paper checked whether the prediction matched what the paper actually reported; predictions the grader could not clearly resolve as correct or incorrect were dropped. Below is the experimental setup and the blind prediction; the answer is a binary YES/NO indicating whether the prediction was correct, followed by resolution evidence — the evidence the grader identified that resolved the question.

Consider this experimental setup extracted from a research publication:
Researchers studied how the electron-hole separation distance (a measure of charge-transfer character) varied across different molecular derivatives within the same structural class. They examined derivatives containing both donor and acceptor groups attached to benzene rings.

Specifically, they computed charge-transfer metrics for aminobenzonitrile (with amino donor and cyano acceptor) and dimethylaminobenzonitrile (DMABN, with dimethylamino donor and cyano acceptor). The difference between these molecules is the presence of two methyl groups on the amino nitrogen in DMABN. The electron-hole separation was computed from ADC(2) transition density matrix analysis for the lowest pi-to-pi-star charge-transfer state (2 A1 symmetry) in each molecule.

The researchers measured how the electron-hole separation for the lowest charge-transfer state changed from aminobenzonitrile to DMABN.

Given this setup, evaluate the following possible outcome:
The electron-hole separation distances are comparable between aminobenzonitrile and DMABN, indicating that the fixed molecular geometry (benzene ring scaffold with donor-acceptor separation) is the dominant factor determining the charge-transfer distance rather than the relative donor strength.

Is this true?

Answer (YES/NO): NO